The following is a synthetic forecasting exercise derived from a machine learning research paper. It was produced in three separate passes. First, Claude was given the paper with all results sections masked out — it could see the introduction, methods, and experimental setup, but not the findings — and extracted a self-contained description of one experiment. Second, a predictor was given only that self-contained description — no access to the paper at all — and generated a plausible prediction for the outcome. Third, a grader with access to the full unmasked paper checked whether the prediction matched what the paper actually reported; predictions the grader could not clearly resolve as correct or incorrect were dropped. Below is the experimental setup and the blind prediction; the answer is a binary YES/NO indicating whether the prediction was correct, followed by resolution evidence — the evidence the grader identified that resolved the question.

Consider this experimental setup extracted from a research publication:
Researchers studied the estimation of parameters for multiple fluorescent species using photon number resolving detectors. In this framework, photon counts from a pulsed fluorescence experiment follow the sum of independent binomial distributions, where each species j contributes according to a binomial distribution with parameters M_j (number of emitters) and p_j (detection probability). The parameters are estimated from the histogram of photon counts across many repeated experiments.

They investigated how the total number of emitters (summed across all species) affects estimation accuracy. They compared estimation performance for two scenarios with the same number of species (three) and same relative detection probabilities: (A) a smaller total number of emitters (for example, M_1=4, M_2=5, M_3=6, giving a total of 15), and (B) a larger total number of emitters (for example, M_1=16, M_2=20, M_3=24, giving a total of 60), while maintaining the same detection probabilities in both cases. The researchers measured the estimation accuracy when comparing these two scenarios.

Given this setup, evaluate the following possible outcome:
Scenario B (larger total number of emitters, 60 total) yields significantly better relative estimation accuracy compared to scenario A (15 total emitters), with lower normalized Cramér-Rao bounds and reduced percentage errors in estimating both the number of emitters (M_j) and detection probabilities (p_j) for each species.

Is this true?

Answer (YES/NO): NO